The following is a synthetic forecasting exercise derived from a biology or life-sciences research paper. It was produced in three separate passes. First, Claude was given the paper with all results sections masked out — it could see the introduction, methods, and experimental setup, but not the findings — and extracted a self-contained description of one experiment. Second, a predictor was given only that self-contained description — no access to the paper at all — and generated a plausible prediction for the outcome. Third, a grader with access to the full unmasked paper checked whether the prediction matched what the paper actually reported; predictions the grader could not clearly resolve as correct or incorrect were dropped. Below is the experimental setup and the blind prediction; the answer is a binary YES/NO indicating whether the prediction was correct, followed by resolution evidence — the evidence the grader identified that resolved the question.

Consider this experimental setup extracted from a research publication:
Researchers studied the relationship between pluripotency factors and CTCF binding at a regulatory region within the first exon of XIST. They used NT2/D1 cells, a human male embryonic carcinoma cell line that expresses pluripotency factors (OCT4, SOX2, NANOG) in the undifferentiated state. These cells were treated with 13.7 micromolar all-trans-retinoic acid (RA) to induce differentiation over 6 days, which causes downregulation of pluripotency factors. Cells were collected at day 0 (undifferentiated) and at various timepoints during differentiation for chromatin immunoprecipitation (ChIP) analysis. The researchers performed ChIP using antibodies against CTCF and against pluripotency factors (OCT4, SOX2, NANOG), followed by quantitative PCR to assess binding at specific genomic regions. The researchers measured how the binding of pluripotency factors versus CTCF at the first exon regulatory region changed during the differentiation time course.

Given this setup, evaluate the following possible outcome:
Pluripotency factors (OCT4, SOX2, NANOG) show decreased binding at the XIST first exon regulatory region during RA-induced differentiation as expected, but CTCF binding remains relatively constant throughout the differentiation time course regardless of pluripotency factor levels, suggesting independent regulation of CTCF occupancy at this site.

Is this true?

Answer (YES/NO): NO